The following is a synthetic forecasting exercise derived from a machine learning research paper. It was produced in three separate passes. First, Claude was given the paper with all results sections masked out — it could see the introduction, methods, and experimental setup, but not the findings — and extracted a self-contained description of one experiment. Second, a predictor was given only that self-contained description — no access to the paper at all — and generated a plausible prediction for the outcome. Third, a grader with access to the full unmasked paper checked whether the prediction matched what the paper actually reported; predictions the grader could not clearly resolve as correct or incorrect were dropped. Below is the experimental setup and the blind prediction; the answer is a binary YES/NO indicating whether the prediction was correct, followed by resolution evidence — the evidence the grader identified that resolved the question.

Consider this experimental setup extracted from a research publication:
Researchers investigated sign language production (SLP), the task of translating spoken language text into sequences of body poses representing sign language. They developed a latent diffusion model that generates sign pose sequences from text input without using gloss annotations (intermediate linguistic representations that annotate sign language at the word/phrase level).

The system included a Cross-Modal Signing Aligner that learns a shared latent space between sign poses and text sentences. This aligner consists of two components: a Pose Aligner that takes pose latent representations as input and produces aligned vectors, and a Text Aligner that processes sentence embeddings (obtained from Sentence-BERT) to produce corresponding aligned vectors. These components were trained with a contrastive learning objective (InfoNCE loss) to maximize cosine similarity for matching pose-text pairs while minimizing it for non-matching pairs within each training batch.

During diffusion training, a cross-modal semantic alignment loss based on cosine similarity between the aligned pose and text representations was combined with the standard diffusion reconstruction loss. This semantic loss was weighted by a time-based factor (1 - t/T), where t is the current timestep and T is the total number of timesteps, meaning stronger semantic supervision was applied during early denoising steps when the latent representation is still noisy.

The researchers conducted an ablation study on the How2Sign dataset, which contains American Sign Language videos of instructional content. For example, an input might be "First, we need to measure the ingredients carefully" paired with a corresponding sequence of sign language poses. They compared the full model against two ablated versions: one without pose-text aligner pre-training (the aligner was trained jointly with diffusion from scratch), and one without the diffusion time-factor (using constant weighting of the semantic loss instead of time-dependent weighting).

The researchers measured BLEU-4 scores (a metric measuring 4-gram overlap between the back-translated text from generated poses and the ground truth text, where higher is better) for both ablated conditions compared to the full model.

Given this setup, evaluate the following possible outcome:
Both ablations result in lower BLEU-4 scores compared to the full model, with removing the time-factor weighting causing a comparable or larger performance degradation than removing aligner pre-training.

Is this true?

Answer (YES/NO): NO